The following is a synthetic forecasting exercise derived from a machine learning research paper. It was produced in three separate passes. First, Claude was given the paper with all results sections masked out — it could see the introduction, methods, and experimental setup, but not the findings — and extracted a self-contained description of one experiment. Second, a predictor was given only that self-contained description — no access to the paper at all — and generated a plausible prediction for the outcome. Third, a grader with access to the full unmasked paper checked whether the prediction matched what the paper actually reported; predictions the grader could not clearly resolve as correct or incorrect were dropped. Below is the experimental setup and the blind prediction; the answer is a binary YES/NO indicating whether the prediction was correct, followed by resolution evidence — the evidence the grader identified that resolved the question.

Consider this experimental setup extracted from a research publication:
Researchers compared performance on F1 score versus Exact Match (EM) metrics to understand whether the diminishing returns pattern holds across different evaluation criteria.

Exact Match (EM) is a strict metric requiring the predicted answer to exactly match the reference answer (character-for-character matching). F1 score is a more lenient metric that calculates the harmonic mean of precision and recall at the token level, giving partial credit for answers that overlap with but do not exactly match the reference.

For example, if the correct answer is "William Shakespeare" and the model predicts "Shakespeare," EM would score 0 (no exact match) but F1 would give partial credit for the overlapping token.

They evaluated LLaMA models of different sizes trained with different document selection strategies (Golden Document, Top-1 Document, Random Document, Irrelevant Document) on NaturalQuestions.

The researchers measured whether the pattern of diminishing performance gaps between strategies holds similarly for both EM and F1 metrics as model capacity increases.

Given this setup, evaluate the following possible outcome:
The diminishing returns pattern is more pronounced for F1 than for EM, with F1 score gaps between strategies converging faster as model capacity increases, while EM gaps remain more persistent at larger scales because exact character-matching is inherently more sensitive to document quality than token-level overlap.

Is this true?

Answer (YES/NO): NO